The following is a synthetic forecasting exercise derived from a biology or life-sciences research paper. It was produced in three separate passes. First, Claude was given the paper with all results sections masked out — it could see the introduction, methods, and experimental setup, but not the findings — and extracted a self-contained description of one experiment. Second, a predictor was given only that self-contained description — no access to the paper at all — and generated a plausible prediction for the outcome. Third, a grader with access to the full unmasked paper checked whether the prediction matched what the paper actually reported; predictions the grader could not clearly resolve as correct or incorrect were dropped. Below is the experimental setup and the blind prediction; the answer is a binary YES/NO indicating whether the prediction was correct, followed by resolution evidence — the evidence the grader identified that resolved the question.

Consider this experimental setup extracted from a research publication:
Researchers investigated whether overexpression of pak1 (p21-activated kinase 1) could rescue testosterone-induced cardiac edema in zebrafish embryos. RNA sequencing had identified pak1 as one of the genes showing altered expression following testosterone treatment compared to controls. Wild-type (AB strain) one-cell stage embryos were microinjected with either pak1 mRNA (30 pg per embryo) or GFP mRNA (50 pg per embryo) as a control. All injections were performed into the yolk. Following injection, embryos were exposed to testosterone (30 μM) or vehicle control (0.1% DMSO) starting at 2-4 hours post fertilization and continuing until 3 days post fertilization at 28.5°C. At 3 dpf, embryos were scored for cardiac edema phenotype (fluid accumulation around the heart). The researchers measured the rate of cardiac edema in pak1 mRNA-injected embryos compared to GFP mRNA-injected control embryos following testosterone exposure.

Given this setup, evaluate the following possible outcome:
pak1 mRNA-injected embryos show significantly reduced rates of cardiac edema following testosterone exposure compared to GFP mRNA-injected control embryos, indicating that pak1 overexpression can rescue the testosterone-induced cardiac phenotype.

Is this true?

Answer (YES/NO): YES